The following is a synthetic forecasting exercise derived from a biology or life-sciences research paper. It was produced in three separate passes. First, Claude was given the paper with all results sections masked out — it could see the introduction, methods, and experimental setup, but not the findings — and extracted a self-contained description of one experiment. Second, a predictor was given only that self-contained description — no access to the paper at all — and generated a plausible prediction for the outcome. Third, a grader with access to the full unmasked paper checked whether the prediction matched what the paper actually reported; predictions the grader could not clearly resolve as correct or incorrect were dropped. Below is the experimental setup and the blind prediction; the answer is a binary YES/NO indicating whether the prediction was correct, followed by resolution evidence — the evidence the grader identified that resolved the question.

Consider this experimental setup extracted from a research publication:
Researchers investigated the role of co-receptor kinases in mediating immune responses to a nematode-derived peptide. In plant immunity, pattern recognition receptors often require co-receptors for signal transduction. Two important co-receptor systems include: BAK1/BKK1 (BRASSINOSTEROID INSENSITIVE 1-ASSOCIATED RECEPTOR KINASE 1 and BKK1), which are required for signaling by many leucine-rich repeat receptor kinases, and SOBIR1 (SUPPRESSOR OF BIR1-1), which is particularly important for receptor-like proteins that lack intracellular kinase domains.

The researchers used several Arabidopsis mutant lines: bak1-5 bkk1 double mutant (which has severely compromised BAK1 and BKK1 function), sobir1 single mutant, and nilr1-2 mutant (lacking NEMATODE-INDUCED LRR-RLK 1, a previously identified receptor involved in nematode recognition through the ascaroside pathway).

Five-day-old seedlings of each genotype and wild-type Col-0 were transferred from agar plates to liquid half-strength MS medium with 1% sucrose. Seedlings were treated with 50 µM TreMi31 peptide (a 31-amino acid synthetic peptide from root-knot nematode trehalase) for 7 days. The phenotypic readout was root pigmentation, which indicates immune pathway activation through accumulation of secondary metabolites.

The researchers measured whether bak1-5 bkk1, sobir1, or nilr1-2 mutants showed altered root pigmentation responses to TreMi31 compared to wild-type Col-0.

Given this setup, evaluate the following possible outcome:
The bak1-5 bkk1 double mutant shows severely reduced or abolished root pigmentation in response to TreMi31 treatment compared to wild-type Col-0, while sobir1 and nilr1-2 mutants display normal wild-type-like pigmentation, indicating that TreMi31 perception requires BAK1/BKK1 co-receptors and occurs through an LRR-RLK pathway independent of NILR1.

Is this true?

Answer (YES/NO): NO